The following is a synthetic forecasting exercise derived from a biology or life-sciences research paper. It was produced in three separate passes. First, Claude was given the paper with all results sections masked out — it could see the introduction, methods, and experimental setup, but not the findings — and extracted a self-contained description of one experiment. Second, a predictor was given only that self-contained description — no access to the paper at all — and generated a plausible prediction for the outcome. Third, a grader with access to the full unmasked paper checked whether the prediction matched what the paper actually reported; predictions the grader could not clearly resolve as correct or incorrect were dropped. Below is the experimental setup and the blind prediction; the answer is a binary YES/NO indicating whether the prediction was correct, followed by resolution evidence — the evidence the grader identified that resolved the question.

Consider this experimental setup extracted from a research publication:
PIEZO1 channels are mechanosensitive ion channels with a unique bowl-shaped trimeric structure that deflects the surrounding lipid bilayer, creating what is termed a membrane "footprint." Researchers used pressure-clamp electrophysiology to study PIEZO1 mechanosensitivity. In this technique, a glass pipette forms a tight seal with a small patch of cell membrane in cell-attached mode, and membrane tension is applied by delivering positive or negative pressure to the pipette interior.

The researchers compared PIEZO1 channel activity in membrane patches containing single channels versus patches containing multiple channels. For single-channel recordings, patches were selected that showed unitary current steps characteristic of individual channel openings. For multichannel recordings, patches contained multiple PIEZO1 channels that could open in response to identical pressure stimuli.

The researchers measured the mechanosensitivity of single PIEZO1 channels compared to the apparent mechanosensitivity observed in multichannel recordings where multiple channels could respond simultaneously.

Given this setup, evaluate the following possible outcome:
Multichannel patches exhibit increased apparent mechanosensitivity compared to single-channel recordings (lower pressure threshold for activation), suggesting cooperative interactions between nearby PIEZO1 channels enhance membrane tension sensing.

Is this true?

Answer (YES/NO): YES